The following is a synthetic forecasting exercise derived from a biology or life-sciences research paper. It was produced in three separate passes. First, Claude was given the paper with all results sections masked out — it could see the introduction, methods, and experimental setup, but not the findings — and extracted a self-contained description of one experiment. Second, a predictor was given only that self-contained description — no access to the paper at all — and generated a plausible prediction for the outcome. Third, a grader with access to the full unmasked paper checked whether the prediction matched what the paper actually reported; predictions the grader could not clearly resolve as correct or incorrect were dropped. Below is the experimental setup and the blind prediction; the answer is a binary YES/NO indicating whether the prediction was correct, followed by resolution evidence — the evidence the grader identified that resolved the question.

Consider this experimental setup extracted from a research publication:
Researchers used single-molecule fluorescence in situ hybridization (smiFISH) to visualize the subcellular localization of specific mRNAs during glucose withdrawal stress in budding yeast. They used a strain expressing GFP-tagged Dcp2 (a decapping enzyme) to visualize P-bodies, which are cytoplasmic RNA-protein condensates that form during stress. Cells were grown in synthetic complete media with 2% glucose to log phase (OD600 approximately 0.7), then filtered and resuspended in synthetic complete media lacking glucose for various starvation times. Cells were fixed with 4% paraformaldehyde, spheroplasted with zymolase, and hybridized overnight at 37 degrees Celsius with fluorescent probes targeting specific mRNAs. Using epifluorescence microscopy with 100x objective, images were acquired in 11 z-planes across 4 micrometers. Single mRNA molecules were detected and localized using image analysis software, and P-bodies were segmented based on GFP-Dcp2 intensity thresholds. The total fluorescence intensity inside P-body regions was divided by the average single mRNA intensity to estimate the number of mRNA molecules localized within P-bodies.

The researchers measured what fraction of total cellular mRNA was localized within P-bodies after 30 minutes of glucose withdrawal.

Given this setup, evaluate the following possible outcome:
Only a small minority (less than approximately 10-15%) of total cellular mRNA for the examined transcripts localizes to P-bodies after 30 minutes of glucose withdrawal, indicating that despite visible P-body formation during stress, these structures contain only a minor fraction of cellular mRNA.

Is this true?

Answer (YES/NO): YES